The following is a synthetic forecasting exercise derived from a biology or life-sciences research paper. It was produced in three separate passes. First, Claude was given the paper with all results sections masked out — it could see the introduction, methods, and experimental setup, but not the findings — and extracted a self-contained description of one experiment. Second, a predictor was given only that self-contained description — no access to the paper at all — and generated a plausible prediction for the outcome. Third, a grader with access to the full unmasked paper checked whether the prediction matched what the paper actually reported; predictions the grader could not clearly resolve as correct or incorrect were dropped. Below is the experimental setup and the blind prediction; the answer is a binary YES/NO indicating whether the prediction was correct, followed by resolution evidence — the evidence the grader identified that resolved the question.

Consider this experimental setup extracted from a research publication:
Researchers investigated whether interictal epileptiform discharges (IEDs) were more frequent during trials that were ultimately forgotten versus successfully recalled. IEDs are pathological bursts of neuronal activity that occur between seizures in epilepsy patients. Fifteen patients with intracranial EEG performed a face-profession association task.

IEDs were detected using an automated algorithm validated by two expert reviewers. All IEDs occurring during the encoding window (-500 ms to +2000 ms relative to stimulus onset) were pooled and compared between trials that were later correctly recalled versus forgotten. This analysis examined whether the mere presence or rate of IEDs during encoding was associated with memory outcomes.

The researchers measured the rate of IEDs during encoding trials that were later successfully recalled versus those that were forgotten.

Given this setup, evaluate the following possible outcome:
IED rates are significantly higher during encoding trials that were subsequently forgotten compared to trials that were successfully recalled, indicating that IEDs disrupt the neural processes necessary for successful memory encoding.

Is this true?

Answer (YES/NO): YES